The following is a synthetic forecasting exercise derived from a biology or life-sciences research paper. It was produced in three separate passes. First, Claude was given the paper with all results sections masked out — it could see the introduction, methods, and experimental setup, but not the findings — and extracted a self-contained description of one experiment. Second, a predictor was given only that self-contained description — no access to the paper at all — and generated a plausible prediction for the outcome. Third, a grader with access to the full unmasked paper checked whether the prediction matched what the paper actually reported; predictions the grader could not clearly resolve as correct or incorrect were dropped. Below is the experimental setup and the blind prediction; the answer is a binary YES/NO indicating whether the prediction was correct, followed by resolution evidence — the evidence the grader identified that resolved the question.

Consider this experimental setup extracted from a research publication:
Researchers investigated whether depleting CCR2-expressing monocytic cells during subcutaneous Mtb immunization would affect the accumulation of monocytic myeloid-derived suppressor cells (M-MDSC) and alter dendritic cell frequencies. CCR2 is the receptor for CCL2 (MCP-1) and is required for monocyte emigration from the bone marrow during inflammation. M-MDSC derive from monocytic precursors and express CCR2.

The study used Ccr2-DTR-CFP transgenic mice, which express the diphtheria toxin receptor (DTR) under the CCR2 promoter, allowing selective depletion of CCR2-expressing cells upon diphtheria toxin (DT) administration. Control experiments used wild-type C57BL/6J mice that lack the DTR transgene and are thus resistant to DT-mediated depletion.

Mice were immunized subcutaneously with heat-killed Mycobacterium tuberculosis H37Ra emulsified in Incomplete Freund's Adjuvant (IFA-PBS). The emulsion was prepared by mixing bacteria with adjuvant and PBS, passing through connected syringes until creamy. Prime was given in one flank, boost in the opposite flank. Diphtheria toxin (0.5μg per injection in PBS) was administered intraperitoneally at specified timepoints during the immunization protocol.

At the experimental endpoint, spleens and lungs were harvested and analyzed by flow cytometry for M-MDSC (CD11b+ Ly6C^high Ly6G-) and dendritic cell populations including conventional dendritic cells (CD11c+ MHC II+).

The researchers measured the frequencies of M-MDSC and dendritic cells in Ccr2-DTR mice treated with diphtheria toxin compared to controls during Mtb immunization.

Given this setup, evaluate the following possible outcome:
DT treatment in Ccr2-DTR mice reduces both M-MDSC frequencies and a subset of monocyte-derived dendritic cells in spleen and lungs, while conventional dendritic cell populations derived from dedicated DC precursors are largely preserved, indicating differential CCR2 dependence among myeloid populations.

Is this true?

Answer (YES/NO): NO